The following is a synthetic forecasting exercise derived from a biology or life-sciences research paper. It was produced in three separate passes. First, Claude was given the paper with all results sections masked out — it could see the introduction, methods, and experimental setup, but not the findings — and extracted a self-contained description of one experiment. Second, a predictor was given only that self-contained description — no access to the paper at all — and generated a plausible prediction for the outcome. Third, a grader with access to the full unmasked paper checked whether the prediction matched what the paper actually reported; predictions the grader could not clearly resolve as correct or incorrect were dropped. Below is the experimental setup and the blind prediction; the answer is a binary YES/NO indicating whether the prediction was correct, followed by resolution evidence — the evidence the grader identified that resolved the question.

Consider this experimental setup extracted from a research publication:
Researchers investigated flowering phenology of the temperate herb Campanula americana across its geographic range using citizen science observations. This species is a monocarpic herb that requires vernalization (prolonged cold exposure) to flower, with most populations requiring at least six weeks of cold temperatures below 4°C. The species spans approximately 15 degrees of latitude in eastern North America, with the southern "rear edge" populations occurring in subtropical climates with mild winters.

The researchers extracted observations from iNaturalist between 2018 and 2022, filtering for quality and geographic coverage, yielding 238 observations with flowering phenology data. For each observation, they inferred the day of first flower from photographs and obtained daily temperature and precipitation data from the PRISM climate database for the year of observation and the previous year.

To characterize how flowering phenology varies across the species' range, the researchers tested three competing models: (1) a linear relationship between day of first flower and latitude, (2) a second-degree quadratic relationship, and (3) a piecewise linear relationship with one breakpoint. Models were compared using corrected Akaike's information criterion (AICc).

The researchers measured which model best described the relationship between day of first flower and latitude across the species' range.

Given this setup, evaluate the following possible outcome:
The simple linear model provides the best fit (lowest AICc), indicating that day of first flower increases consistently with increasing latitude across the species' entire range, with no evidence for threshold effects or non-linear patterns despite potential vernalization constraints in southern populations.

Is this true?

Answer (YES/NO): NO